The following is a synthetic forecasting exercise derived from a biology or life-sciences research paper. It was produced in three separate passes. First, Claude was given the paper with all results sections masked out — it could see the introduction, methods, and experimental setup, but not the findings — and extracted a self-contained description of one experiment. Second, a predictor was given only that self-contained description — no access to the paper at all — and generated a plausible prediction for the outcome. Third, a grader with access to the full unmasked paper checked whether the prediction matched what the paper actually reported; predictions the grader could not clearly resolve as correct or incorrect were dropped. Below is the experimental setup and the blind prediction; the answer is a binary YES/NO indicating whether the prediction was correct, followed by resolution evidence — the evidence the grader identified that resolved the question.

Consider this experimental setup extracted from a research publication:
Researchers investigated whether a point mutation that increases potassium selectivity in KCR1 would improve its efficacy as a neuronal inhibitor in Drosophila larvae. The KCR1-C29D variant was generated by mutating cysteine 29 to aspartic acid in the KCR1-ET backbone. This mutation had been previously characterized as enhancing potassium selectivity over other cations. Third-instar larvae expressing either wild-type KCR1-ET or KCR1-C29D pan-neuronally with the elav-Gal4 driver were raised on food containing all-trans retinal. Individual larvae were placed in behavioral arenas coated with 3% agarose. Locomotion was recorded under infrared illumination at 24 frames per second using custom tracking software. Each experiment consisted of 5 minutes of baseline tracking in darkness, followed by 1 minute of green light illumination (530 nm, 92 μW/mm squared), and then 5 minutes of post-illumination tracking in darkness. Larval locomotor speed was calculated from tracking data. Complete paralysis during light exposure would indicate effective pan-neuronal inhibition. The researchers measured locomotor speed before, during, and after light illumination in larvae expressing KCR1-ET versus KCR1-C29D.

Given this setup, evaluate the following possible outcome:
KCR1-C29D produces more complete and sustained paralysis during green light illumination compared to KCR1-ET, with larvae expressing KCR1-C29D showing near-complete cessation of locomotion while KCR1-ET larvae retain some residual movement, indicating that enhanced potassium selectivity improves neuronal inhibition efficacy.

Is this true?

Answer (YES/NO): NO